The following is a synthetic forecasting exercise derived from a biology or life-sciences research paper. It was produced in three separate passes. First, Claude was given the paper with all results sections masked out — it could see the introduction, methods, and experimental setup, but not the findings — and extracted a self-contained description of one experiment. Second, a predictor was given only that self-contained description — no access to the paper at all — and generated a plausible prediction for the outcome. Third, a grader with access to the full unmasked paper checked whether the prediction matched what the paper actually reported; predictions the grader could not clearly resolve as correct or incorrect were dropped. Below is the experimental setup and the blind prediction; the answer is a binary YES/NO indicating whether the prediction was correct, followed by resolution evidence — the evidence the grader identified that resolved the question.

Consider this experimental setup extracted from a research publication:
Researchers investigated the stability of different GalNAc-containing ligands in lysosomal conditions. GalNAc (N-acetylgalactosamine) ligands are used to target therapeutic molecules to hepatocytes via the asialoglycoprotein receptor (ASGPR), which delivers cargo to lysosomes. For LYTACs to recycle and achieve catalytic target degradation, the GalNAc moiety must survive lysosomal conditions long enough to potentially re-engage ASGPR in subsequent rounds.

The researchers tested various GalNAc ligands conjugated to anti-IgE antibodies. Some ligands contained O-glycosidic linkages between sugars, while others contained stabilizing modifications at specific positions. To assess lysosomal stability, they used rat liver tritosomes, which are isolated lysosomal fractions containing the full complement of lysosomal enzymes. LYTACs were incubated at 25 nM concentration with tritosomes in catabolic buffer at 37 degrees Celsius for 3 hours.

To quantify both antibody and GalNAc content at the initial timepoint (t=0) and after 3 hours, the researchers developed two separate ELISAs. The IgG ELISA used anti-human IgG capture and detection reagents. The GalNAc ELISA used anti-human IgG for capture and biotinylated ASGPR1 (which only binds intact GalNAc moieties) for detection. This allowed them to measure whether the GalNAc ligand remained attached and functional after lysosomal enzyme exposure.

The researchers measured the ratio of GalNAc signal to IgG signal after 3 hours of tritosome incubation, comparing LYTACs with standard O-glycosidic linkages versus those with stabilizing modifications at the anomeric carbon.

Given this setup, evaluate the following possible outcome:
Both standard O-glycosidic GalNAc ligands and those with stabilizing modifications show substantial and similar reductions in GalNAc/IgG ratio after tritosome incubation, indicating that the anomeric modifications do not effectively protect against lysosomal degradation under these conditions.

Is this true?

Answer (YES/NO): NO